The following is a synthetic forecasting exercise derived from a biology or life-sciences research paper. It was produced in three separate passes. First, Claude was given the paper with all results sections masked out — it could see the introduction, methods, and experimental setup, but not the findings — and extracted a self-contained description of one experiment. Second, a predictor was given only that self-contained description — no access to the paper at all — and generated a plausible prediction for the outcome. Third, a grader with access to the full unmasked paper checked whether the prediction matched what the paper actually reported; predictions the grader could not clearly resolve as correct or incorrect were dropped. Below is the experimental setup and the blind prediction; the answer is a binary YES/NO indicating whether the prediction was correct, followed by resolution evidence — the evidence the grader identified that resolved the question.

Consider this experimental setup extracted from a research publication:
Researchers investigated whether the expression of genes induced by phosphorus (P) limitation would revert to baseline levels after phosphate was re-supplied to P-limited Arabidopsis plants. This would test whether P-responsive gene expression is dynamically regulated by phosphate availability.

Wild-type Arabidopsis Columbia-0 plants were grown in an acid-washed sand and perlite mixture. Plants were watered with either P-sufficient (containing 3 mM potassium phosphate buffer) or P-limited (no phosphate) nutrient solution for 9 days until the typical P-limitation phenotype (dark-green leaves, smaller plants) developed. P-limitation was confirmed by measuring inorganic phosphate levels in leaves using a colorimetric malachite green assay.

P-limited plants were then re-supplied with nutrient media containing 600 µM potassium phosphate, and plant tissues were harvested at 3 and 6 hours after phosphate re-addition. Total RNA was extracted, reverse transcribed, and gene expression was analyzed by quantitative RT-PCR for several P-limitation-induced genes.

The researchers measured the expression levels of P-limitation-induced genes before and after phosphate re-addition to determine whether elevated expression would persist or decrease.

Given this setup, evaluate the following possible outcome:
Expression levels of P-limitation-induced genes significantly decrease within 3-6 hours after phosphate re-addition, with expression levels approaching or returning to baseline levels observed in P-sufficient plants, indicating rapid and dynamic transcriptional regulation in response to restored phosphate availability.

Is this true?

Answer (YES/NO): YES